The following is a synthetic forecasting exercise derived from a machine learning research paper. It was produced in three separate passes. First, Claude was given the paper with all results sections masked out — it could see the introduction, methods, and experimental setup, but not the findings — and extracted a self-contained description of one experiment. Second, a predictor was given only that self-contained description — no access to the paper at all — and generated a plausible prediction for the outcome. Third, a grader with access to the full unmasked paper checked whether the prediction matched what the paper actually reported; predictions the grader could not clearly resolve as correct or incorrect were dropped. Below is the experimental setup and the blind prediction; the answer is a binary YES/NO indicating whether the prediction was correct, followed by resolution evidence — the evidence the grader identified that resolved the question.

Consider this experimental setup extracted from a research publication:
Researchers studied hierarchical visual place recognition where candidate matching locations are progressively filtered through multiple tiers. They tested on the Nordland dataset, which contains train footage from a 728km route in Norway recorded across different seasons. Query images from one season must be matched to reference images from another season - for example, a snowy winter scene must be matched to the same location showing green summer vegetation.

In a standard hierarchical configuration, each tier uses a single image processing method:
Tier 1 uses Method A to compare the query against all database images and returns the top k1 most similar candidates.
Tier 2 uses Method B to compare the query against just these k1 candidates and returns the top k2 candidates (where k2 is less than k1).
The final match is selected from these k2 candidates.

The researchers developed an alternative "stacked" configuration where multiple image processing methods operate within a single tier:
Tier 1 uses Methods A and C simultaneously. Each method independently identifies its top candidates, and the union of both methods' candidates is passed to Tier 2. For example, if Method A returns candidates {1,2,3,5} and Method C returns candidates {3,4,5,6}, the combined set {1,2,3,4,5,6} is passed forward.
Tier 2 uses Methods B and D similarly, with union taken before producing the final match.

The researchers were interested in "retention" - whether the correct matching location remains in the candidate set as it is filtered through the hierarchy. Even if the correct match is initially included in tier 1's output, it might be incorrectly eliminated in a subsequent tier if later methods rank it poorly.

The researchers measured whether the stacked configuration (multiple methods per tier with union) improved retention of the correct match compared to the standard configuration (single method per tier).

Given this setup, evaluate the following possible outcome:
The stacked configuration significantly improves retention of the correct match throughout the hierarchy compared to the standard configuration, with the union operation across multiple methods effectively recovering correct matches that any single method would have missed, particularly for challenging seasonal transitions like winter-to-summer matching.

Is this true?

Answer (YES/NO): YES